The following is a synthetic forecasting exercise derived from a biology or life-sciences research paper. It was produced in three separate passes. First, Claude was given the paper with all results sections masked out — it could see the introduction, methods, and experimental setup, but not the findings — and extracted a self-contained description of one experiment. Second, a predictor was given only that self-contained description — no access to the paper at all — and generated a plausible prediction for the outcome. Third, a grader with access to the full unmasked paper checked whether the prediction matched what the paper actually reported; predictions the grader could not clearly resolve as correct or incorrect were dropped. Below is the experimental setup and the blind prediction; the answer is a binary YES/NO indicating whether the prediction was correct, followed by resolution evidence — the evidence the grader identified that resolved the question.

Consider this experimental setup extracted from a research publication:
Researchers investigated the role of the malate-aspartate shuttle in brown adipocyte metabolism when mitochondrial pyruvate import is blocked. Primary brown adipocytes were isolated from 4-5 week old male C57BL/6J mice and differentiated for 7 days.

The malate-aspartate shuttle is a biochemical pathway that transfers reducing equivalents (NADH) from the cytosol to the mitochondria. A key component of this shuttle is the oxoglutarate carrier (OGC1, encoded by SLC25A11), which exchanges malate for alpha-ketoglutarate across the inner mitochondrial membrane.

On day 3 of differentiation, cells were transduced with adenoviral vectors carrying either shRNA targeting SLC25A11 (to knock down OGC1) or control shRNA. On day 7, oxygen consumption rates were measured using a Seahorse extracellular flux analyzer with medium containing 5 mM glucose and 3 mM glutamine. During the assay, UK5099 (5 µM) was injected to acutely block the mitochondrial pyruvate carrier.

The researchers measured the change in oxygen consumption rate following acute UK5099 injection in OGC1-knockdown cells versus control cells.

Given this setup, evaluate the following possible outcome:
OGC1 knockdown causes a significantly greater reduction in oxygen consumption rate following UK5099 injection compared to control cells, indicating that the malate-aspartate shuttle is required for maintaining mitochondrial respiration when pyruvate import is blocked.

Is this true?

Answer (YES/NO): NO